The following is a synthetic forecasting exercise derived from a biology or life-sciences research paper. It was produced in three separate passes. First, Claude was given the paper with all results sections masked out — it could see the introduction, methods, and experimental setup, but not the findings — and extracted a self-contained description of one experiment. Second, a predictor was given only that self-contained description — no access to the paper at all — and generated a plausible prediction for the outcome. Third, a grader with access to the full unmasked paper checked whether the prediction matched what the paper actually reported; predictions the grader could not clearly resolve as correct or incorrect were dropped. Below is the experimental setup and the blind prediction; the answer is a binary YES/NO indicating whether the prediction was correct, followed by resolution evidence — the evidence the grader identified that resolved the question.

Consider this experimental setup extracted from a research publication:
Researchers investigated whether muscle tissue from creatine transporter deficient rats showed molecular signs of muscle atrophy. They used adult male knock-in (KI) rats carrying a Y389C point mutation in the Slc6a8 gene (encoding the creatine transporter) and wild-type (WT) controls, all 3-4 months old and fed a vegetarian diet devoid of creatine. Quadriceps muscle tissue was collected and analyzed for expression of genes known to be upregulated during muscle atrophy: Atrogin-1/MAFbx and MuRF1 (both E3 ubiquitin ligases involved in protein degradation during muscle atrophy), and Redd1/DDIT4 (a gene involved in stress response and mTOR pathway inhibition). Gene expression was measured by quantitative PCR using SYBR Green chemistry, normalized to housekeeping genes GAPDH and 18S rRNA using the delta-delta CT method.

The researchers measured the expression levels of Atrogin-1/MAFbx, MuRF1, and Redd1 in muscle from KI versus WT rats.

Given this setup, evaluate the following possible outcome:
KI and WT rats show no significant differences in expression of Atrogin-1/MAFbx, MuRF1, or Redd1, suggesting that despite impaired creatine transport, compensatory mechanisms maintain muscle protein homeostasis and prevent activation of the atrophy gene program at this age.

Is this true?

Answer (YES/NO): NO